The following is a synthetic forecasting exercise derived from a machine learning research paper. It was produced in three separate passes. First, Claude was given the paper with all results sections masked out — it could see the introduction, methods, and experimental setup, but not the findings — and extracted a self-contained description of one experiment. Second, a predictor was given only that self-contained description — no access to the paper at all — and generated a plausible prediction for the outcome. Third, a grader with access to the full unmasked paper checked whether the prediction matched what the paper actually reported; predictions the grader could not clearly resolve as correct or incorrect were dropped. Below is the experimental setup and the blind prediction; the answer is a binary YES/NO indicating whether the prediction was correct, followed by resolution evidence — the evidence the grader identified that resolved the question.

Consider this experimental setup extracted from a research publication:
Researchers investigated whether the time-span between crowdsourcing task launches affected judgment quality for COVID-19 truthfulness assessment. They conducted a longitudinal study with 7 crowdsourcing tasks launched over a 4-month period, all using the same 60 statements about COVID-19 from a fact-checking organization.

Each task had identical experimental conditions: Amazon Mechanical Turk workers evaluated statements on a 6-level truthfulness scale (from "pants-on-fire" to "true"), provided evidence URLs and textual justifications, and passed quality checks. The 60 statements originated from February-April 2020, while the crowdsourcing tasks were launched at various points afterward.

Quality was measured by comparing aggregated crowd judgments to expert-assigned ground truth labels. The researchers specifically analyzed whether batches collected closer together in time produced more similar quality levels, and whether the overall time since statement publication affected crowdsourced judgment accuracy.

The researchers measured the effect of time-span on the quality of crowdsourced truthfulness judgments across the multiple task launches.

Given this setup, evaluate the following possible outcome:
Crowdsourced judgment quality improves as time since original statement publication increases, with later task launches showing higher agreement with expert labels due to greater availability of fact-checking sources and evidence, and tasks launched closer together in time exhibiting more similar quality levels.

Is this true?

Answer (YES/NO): NO